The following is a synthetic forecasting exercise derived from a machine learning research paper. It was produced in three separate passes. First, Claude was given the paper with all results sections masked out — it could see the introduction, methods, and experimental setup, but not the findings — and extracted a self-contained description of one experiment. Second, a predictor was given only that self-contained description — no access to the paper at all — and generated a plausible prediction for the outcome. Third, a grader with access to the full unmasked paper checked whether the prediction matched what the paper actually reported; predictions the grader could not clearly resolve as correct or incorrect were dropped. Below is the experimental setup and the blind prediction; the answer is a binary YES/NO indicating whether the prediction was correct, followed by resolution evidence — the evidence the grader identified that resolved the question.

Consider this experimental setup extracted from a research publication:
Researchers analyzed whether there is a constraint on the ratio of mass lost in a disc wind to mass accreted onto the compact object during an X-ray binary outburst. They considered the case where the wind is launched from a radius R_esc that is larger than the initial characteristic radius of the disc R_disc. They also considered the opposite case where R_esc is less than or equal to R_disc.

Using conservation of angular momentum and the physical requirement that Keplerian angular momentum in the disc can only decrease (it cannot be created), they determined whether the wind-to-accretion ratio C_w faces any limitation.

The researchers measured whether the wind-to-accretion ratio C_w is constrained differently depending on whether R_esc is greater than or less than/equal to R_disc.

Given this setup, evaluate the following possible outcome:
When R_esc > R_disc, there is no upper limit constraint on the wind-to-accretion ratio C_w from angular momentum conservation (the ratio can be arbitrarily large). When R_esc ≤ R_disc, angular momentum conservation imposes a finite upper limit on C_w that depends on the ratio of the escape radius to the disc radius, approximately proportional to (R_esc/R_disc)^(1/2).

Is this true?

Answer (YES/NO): NO